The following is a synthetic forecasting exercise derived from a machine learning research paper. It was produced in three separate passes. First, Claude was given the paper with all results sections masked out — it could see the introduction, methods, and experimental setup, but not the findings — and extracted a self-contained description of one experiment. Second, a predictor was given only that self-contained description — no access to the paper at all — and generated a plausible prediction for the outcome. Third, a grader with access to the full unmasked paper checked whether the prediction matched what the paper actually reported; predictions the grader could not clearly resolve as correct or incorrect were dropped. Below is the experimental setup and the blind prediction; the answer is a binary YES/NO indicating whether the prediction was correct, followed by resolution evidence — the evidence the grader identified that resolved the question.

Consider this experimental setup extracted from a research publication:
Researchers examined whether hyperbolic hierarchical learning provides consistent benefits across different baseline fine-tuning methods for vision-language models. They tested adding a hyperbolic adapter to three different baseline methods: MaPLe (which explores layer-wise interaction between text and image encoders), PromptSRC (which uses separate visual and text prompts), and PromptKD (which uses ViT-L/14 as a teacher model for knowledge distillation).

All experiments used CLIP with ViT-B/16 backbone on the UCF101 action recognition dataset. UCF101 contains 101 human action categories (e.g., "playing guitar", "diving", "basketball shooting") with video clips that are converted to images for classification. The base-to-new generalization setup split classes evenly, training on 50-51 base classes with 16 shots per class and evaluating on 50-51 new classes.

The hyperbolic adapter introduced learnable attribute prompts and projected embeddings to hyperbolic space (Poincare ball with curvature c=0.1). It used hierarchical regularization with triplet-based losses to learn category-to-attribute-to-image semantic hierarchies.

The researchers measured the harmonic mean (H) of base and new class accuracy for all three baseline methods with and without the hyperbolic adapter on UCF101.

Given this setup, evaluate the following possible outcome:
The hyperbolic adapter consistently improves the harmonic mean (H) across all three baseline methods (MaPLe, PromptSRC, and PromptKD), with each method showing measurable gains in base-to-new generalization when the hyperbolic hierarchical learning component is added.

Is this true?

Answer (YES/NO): YES